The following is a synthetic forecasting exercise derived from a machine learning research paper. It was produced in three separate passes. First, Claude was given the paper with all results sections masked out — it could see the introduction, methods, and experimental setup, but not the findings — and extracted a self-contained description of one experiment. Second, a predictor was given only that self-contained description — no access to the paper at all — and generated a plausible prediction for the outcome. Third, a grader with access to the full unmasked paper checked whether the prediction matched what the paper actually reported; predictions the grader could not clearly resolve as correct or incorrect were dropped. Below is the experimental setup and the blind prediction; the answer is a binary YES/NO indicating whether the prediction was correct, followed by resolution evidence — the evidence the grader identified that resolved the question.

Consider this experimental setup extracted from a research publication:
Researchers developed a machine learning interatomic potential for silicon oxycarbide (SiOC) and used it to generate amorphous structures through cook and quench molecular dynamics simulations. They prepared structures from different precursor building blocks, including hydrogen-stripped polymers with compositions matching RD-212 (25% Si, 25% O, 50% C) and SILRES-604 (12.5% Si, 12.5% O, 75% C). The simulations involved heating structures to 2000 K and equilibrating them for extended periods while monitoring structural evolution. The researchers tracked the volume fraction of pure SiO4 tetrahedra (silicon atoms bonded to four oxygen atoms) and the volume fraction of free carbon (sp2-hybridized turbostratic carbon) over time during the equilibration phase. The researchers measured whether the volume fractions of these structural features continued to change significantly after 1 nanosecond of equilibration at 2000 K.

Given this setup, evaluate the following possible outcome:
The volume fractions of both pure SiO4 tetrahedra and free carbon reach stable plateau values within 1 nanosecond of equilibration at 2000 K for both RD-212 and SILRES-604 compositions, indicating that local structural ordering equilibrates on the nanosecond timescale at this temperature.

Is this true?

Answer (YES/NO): YES